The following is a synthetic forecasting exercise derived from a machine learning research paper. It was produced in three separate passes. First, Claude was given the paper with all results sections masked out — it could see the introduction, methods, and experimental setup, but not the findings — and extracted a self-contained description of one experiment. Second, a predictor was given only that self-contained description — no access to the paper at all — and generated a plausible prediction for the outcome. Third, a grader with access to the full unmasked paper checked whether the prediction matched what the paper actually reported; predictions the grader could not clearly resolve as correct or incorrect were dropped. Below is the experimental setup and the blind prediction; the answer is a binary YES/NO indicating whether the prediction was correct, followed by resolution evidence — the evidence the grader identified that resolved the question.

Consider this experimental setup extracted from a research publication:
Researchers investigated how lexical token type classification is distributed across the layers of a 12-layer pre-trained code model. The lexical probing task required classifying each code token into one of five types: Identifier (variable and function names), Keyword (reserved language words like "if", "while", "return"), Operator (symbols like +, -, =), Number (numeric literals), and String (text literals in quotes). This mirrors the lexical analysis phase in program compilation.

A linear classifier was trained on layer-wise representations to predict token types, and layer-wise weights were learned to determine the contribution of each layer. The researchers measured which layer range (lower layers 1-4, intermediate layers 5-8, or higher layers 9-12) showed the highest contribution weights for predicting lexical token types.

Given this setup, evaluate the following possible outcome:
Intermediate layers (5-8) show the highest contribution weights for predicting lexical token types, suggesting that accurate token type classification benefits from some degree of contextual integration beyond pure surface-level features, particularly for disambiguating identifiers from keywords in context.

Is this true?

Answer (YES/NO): NO